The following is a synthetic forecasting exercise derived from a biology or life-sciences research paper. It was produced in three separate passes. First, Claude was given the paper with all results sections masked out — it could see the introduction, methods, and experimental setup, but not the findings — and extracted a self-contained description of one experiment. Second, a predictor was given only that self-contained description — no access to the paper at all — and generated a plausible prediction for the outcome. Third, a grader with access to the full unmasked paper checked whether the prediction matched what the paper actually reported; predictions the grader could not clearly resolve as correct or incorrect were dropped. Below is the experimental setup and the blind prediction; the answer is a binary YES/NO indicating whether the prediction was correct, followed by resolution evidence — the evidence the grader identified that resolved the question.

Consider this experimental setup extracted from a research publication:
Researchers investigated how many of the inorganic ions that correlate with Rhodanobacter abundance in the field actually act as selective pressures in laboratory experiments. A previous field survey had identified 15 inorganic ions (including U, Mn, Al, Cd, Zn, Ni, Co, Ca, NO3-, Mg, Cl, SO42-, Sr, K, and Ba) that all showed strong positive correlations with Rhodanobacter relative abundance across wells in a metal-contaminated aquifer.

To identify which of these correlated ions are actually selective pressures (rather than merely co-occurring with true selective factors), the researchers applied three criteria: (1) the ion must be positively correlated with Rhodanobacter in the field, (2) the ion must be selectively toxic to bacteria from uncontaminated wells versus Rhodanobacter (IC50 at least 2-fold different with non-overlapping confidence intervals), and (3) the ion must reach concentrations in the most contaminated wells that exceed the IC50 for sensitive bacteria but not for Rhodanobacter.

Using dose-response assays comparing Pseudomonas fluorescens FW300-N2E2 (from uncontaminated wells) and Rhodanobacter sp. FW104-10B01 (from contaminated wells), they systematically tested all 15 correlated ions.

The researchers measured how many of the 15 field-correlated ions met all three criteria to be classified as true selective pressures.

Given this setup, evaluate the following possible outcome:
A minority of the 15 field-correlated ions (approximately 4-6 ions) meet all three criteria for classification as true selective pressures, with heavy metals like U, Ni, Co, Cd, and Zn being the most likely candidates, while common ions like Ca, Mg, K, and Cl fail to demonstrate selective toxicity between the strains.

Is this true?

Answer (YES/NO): NO